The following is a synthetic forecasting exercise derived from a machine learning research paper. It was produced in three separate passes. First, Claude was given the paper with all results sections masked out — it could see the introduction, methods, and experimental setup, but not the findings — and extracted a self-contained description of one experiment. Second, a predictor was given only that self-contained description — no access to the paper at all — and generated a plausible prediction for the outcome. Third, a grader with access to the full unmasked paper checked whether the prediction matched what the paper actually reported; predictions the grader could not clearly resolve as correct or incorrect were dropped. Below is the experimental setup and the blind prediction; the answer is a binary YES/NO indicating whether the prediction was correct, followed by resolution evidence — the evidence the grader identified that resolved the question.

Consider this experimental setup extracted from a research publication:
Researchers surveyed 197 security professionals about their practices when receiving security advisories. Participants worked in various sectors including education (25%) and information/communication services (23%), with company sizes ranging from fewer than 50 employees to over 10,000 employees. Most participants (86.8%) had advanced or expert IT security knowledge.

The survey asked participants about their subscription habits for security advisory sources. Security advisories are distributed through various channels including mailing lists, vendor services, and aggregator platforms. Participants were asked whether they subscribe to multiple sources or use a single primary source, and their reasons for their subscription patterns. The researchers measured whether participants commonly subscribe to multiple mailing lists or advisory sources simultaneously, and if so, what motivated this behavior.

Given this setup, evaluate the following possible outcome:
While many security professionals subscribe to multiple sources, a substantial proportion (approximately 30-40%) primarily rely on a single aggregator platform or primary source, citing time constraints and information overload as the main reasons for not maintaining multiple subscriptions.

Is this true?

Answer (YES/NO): NO